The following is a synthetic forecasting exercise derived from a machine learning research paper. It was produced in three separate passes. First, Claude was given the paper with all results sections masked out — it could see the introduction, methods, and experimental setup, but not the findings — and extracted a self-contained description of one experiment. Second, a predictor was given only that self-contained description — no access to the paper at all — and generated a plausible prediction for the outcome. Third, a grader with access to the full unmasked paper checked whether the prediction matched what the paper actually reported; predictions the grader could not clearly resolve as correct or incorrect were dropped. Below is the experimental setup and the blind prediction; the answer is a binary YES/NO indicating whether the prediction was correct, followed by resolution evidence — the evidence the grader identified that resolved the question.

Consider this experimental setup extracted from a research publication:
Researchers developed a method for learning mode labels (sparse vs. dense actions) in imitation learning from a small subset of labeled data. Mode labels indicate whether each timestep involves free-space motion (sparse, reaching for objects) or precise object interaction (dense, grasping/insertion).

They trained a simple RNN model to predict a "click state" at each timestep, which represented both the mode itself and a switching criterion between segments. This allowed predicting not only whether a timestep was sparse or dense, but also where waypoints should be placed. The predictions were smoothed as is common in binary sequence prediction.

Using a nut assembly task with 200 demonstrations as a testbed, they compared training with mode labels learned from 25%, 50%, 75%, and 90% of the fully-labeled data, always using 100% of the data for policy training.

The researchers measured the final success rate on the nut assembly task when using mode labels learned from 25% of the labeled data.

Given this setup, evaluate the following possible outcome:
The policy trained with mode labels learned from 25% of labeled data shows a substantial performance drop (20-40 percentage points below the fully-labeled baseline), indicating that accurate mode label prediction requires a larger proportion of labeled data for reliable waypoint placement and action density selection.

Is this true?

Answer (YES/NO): NO